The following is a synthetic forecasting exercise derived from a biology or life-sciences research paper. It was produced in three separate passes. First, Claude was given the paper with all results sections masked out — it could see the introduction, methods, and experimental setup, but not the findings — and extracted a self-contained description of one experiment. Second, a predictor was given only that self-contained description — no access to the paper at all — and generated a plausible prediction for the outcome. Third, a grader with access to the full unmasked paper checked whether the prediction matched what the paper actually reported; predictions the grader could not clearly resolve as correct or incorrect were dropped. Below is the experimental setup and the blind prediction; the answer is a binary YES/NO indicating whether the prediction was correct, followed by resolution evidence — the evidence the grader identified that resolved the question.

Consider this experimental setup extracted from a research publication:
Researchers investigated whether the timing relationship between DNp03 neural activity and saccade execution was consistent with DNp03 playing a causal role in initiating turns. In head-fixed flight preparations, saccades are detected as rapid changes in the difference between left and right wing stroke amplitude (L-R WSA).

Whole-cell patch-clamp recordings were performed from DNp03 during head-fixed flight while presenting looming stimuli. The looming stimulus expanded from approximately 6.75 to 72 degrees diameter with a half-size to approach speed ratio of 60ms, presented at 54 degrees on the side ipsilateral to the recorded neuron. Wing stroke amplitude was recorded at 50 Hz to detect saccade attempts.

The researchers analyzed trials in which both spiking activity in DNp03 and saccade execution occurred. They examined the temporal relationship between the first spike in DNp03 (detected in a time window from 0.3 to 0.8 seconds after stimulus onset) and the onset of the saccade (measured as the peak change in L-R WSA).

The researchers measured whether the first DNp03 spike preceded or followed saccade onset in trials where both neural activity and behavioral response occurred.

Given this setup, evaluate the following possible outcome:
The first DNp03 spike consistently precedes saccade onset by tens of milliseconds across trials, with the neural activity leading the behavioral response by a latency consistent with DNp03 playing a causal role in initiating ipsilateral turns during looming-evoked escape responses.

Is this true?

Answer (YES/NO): NO